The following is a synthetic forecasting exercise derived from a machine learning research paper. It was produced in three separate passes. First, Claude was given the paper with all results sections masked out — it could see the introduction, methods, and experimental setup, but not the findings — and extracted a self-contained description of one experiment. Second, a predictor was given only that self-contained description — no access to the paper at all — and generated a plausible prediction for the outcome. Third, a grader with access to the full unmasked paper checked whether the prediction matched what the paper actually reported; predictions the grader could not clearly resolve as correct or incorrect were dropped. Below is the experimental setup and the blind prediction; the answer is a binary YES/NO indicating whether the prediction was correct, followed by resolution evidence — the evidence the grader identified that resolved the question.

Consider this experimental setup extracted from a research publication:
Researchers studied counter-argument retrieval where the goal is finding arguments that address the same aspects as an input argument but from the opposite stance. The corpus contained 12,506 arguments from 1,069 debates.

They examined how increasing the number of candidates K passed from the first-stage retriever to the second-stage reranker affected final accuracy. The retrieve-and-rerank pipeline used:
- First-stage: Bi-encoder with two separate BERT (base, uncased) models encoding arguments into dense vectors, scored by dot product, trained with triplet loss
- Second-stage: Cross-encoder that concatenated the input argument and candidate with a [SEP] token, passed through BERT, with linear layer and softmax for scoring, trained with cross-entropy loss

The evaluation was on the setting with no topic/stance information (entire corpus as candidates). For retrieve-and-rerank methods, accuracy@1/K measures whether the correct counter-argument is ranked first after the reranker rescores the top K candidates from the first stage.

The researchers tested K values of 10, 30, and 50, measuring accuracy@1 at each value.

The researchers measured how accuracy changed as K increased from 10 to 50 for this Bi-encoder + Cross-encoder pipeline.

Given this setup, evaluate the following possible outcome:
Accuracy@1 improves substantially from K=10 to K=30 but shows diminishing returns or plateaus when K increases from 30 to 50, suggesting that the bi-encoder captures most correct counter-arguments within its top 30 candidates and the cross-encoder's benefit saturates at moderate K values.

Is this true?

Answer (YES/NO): NO